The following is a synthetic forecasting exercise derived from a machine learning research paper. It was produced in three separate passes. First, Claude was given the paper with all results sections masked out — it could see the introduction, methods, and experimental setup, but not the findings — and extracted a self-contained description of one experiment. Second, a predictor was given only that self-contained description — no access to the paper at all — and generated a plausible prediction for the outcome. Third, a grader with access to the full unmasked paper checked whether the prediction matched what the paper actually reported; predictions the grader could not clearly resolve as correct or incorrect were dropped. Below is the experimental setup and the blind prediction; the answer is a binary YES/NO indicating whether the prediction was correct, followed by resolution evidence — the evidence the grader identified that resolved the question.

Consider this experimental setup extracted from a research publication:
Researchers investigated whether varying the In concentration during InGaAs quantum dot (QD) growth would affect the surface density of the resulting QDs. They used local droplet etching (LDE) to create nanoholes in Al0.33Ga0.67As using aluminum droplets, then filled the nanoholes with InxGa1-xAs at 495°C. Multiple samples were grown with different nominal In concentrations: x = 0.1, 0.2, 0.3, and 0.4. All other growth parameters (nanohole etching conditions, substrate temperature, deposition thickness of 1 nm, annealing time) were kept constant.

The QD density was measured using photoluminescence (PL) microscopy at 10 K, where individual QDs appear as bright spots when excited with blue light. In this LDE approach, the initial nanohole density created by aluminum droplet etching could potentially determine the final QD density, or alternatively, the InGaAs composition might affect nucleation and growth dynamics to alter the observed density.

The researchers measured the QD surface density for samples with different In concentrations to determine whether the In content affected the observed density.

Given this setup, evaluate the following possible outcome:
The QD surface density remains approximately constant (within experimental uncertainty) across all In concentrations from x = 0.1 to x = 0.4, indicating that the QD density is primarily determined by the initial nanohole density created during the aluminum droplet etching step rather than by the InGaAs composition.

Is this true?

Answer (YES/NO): YES